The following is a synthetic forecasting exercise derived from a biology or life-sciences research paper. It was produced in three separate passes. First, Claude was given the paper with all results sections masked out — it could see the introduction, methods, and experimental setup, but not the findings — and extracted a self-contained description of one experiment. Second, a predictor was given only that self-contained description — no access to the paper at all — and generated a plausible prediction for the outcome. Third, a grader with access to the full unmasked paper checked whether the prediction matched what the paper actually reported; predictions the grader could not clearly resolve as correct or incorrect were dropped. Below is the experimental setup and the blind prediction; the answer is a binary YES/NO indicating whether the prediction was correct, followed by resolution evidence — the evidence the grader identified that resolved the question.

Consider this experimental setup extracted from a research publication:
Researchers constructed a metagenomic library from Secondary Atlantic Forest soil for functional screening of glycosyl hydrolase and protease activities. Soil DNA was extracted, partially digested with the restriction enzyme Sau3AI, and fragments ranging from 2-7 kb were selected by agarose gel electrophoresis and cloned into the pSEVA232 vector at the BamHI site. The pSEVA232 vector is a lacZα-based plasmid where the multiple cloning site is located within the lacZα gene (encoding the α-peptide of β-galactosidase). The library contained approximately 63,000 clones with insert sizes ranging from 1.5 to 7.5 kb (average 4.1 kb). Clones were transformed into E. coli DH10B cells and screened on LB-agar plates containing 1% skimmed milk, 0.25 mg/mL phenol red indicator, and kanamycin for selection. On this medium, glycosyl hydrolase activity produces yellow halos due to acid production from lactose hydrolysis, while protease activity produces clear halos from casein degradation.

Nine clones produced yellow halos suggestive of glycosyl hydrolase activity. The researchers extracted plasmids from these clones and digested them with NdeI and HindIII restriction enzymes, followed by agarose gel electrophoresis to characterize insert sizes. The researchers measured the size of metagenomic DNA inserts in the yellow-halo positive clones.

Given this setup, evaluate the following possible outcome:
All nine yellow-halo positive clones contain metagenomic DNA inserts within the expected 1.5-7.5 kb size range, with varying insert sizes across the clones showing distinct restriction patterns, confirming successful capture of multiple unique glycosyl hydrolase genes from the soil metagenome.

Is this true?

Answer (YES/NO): NO